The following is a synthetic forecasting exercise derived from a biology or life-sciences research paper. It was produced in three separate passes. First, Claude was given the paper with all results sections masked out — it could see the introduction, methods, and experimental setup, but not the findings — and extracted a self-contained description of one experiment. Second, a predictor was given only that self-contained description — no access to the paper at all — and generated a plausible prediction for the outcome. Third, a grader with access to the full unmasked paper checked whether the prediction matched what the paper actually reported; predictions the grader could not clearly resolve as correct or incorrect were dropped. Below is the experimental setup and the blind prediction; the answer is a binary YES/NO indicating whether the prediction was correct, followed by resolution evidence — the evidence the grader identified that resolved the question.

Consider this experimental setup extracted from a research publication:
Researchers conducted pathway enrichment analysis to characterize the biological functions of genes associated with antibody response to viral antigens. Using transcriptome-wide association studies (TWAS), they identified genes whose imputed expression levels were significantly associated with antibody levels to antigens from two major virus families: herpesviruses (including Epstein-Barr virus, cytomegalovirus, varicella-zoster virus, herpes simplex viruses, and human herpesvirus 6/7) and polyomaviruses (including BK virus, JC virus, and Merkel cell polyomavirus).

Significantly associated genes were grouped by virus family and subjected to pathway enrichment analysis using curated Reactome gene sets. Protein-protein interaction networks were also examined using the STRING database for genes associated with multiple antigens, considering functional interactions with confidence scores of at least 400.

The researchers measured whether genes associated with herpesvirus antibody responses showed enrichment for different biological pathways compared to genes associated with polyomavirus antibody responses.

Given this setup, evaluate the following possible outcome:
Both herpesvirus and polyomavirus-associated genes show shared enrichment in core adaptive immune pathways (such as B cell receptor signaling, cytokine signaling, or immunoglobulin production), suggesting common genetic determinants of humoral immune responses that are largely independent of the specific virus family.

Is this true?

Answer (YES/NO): NO